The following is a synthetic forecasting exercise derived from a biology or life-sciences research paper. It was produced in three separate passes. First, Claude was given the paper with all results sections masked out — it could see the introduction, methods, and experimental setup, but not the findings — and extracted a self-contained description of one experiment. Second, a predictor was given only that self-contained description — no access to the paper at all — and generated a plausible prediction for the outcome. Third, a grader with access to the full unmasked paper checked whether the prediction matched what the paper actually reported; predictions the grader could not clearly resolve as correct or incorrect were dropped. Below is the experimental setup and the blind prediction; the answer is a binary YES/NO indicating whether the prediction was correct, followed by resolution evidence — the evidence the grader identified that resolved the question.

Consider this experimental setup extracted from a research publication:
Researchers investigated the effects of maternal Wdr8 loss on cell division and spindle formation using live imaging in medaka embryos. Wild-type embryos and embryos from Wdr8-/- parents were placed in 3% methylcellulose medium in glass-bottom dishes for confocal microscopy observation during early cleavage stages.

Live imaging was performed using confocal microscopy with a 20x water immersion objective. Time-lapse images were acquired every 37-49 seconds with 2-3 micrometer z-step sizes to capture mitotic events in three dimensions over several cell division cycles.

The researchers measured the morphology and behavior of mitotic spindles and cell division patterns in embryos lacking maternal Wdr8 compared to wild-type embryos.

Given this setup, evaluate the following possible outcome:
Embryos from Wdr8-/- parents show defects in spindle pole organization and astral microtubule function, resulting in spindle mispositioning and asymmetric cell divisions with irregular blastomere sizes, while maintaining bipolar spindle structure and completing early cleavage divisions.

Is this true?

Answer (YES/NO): NO